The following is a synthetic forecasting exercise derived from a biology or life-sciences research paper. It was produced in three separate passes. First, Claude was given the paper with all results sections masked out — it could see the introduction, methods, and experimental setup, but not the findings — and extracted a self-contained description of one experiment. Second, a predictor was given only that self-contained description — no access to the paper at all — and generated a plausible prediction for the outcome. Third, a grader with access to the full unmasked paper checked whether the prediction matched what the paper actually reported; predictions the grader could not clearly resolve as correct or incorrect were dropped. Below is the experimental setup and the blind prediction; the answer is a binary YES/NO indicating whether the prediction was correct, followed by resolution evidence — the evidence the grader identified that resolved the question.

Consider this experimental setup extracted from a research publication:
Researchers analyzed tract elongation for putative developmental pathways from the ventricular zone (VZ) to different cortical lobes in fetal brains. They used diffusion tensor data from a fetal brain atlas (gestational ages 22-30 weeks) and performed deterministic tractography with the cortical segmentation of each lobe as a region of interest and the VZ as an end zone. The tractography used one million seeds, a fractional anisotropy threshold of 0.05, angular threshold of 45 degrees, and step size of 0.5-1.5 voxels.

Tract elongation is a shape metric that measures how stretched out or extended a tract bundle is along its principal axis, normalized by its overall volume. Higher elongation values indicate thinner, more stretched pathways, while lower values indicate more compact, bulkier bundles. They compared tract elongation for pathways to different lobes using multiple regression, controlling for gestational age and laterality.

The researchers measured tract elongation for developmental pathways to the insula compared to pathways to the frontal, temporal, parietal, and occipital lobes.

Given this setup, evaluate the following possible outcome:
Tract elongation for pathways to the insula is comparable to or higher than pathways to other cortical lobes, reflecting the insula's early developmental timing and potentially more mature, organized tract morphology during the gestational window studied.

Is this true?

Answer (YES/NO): YES